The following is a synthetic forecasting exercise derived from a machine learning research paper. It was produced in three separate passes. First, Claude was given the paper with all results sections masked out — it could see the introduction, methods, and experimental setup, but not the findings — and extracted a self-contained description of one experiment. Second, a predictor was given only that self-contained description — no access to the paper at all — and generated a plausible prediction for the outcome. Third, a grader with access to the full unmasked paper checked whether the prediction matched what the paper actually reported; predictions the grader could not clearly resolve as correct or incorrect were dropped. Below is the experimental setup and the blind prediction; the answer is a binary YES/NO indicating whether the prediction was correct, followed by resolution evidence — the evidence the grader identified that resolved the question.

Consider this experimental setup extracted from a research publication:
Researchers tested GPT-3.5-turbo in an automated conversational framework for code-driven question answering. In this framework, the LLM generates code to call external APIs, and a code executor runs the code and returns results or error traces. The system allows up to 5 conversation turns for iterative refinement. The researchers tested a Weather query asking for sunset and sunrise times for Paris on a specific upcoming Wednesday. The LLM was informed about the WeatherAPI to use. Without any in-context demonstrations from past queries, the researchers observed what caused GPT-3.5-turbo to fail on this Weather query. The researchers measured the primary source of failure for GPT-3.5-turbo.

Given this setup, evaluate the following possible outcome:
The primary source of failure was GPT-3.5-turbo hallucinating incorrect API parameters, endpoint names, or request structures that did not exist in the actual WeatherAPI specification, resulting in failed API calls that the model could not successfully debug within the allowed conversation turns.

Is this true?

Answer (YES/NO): NO